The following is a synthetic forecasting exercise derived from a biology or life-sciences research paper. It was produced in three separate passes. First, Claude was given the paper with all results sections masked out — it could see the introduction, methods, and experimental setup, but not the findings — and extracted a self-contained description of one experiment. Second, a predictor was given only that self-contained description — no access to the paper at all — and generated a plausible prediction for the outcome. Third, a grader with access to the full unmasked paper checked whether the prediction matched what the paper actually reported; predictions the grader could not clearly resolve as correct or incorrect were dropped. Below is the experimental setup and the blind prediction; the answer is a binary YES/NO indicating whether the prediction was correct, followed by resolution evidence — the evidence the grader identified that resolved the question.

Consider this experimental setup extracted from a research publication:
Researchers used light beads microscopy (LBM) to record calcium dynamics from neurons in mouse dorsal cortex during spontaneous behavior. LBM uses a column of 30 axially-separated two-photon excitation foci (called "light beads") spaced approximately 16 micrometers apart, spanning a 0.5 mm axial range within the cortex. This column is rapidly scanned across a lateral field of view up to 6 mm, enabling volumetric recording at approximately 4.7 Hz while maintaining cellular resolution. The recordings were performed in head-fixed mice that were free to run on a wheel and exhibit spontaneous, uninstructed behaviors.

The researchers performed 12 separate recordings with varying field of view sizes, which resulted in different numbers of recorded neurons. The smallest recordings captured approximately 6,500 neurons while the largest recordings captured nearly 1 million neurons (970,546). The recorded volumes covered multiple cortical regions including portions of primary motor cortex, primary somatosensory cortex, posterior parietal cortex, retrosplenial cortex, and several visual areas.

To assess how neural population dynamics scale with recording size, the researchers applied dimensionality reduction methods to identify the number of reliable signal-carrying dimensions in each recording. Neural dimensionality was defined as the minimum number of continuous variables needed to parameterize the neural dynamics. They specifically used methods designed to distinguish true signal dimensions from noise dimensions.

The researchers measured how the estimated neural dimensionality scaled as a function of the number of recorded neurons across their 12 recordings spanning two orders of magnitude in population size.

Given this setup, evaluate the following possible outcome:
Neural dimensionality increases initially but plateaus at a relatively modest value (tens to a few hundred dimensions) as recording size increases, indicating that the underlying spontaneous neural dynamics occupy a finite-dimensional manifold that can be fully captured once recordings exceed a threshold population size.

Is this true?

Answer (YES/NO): NO